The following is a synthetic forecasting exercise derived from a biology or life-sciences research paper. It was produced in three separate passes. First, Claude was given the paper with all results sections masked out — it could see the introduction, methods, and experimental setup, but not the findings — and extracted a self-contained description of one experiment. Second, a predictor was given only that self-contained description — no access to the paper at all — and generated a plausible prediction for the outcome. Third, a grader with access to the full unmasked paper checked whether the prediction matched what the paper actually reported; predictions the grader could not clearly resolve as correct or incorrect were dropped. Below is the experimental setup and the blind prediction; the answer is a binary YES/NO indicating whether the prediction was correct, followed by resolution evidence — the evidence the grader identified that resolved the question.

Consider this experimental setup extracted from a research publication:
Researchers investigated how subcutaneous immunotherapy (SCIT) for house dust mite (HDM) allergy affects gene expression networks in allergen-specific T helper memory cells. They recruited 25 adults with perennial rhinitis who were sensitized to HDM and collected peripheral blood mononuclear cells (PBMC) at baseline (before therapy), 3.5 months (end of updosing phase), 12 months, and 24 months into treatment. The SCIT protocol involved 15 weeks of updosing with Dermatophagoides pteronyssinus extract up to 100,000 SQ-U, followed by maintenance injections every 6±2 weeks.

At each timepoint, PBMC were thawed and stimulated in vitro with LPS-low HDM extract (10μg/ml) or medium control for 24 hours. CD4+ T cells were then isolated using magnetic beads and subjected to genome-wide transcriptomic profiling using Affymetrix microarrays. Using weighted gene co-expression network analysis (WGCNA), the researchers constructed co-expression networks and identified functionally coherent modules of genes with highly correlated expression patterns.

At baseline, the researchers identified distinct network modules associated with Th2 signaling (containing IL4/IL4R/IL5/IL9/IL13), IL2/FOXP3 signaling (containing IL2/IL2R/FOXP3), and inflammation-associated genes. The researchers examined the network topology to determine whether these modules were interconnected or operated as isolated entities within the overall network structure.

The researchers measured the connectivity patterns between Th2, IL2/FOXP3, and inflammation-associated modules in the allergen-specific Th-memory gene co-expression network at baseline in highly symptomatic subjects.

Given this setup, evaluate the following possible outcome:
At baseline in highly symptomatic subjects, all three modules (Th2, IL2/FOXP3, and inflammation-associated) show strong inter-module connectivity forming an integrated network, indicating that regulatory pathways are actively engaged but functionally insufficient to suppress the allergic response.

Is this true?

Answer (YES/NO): NO